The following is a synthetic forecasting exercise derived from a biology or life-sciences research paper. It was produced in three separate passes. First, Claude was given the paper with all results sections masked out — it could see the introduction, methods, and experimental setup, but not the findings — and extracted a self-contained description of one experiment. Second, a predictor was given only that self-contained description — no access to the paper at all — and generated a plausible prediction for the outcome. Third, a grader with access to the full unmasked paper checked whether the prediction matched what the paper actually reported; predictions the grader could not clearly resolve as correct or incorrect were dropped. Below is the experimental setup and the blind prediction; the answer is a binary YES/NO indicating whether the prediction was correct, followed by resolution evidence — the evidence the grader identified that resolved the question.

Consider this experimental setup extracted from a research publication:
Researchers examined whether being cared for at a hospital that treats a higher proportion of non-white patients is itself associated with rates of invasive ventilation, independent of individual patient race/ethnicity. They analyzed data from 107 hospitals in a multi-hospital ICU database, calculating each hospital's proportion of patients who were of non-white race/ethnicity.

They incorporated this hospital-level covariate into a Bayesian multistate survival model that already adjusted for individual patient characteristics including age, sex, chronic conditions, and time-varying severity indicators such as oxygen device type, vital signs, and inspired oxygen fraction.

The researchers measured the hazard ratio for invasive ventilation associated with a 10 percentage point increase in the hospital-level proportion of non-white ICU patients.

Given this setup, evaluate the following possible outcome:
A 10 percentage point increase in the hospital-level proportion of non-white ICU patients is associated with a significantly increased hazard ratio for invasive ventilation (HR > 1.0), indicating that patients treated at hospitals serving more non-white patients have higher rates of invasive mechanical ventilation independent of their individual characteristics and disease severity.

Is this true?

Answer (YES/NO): NO